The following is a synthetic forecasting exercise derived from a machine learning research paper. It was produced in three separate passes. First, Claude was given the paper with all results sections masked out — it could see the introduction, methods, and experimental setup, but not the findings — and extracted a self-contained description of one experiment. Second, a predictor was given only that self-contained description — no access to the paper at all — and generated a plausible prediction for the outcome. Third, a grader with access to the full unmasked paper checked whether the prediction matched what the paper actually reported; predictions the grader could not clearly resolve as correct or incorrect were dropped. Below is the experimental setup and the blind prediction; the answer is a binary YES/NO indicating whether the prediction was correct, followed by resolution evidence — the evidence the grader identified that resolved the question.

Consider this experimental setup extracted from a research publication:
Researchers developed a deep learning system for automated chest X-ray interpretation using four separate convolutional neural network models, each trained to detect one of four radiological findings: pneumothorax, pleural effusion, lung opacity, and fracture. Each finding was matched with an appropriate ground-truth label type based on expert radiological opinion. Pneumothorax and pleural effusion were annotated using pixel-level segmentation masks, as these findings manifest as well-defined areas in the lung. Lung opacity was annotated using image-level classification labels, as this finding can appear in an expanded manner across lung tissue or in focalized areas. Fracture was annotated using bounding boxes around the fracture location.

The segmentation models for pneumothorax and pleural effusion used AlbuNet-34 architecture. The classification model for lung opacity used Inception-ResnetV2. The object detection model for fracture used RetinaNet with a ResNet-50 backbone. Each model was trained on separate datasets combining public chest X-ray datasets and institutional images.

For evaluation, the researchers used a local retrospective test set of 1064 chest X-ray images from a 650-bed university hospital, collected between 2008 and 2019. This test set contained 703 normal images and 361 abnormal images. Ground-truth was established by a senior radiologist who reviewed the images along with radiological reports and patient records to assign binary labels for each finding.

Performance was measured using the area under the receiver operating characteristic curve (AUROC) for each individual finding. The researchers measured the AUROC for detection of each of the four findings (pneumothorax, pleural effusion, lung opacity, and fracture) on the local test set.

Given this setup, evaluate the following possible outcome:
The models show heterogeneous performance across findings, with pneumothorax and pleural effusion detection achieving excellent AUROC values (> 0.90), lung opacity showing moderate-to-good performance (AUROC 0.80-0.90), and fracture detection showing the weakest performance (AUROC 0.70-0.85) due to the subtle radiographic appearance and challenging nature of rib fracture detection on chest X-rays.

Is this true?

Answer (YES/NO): NO